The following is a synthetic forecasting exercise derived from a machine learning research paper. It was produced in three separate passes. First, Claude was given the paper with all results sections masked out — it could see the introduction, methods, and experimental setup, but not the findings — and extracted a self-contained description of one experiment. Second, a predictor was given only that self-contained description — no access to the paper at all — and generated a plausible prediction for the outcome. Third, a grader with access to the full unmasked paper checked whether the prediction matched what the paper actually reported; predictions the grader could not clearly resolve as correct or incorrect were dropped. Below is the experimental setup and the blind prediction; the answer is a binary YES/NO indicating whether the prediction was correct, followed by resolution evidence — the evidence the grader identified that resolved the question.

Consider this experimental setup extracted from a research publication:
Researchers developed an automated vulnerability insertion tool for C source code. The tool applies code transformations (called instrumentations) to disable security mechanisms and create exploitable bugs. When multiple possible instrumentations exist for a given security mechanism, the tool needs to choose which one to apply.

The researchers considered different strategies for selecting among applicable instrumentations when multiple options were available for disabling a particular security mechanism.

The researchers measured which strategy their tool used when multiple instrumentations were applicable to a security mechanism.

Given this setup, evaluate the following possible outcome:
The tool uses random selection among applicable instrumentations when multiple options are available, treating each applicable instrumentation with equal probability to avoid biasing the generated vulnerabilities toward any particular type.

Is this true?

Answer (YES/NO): YES